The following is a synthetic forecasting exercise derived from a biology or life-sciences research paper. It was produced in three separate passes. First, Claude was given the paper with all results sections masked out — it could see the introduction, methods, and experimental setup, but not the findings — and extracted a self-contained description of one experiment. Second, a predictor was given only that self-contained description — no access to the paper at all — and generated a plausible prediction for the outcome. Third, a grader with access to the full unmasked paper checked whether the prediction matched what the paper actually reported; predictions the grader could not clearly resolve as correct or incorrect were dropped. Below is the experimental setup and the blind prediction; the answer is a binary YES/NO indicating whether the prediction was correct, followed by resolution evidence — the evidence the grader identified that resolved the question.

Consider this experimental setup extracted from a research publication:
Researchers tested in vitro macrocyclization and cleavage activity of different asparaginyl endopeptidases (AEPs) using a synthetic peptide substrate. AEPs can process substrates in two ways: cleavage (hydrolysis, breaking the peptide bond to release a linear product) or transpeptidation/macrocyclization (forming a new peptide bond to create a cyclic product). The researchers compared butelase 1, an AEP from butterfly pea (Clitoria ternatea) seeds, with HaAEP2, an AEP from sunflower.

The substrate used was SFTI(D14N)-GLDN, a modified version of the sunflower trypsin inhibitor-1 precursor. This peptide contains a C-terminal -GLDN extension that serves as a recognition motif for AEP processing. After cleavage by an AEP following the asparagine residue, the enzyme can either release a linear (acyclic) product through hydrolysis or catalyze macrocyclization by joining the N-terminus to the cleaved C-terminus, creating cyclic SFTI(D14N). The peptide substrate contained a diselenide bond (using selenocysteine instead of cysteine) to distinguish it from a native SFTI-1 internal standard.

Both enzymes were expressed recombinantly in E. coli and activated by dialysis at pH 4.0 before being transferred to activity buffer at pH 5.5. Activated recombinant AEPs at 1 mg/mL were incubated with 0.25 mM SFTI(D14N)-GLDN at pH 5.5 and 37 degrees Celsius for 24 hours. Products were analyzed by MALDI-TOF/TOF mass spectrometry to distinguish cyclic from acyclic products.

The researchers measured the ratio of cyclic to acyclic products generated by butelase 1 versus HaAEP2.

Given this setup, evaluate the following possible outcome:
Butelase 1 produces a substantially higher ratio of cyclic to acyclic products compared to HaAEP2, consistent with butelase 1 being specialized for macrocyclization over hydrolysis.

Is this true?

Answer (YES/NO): YES